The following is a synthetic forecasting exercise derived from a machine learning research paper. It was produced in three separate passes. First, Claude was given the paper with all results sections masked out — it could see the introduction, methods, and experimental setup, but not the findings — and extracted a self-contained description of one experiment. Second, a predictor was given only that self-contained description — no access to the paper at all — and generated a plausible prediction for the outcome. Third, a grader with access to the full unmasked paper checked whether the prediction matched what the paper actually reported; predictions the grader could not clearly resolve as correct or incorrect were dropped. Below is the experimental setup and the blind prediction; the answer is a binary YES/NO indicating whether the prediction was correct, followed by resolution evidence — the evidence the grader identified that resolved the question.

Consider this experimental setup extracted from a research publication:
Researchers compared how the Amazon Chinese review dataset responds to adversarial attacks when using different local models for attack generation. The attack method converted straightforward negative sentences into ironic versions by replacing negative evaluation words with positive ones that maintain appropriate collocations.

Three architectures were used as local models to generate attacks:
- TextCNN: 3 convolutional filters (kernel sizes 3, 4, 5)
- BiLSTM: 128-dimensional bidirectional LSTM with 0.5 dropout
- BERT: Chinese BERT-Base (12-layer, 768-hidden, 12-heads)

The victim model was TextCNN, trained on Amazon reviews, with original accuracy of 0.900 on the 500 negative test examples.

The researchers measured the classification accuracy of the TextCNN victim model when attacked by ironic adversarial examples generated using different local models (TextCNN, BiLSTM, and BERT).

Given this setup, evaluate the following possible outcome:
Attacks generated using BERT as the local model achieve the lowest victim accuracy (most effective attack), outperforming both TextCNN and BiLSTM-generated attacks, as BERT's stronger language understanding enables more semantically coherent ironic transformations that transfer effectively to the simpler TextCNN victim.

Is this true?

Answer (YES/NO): NO